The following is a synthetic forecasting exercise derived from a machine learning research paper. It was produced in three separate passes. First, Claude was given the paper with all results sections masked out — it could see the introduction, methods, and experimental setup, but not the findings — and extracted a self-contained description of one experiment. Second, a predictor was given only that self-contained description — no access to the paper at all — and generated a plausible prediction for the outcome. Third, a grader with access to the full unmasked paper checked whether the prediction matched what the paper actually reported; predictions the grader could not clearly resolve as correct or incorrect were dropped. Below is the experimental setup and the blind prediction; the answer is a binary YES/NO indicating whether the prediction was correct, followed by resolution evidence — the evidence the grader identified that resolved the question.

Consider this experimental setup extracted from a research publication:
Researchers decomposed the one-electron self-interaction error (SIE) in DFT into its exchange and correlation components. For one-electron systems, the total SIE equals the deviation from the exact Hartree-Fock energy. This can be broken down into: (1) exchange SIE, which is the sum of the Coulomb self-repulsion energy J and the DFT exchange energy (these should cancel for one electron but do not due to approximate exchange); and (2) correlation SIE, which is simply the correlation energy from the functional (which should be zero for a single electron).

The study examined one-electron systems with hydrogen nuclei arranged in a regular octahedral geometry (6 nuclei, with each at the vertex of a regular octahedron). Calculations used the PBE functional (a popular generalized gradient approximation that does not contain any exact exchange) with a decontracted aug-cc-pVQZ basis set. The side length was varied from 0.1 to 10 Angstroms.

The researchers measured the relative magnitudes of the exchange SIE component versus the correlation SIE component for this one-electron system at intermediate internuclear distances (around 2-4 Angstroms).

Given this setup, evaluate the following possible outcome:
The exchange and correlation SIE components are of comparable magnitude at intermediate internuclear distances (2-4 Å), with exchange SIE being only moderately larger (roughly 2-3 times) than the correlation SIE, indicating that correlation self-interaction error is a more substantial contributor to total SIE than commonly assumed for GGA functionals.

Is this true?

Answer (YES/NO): NO